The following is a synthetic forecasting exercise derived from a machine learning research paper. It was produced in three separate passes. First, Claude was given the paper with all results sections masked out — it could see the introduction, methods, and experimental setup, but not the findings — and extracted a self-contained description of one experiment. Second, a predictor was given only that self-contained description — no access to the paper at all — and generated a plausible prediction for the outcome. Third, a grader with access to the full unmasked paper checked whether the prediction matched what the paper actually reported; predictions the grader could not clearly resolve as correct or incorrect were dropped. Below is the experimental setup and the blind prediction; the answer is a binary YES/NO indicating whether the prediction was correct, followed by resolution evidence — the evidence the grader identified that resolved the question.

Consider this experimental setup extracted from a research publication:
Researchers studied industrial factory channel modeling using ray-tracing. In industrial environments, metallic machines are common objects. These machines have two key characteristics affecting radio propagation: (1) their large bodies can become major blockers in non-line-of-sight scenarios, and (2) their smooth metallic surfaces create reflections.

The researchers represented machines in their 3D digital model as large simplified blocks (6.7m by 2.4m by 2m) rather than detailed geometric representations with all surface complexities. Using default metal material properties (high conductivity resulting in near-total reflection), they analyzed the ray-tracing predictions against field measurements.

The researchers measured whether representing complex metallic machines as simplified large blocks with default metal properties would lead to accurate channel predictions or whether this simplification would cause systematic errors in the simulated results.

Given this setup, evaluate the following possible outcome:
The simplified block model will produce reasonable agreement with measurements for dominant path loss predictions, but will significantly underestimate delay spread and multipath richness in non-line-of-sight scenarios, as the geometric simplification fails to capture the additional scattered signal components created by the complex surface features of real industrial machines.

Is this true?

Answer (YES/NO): NO